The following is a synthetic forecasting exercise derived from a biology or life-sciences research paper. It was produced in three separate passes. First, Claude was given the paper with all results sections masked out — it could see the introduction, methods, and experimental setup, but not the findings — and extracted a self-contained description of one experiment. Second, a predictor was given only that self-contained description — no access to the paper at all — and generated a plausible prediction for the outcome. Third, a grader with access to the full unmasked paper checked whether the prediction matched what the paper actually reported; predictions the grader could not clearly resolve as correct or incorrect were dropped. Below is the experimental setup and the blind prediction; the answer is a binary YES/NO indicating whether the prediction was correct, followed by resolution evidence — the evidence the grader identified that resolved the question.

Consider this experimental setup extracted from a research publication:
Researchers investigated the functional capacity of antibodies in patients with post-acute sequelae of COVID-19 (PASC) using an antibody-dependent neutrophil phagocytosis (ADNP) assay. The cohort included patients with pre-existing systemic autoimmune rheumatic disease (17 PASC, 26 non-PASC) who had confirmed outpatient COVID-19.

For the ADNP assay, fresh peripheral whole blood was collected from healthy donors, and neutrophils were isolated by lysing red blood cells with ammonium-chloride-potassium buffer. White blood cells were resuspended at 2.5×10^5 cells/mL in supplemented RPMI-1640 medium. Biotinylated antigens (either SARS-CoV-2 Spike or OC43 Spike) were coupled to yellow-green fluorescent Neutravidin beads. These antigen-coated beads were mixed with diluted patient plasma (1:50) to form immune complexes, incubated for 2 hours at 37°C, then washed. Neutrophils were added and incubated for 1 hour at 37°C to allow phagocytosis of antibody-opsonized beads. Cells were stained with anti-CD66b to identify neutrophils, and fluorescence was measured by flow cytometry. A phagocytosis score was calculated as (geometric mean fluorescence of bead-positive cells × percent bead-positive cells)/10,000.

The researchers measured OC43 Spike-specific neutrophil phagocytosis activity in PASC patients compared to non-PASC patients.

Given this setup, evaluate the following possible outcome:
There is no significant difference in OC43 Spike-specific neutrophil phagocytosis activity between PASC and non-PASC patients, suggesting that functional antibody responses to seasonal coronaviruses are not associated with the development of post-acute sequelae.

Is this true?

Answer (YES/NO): NO